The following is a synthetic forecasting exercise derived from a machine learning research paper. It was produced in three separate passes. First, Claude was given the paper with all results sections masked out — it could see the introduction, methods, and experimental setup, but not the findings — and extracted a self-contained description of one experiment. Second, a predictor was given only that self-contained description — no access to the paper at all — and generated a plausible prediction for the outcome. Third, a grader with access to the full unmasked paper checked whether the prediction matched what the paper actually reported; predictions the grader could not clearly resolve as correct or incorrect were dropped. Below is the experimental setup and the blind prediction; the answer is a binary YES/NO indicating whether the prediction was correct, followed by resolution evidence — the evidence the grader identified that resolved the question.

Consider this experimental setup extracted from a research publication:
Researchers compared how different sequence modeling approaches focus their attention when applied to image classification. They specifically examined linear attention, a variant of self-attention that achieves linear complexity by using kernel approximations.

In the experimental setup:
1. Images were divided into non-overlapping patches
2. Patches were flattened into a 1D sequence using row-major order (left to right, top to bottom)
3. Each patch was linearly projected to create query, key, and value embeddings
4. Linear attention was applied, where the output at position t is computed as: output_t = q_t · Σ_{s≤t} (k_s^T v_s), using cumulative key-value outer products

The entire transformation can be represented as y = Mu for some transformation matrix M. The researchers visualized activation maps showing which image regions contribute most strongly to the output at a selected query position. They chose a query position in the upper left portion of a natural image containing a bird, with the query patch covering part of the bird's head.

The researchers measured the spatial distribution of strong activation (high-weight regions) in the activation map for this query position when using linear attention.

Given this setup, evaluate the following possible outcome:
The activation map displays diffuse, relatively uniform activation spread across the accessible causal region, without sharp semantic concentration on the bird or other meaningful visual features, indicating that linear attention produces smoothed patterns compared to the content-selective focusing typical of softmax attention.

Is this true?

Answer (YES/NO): NO